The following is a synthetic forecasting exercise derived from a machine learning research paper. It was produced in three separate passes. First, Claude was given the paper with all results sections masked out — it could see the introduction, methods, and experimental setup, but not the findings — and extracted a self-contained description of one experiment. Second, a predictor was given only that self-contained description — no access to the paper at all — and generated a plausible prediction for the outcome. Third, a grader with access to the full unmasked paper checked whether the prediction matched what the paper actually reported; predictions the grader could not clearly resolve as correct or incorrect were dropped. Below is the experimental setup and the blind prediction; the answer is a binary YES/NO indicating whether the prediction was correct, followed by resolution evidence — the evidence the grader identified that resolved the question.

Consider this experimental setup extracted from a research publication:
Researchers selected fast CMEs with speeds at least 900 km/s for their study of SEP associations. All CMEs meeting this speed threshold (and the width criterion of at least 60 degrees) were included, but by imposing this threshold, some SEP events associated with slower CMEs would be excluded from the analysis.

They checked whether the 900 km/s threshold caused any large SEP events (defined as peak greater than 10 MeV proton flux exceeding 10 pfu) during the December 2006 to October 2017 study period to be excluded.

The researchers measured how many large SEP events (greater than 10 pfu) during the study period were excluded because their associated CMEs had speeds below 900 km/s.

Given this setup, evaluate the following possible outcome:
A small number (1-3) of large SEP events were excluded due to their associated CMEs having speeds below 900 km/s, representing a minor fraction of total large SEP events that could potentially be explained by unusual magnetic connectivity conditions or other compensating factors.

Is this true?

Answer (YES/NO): NO